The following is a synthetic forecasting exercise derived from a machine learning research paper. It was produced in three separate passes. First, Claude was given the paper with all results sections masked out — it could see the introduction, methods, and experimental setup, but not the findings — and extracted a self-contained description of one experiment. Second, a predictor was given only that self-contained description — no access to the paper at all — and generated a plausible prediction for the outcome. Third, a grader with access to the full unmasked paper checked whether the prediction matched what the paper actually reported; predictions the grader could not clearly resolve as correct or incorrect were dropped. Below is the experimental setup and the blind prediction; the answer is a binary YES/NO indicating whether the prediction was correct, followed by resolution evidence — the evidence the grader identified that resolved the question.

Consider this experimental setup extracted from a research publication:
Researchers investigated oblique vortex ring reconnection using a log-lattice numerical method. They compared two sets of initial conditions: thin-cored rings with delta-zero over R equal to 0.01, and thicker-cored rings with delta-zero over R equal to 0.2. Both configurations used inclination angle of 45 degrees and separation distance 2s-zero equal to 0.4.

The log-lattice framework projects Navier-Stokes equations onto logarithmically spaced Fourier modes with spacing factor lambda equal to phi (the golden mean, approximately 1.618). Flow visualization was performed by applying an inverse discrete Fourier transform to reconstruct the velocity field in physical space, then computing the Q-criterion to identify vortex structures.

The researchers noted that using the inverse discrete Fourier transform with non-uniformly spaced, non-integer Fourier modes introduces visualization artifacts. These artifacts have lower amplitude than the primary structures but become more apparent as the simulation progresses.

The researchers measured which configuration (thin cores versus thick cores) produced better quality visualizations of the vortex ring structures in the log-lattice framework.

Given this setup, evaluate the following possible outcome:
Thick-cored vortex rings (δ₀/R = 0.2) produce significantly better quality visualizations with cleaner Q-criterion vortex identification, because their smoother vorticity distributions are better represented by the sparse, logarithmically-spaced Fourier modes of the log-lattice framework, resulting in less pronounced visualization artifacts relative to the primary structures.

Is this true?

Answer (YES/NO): YES